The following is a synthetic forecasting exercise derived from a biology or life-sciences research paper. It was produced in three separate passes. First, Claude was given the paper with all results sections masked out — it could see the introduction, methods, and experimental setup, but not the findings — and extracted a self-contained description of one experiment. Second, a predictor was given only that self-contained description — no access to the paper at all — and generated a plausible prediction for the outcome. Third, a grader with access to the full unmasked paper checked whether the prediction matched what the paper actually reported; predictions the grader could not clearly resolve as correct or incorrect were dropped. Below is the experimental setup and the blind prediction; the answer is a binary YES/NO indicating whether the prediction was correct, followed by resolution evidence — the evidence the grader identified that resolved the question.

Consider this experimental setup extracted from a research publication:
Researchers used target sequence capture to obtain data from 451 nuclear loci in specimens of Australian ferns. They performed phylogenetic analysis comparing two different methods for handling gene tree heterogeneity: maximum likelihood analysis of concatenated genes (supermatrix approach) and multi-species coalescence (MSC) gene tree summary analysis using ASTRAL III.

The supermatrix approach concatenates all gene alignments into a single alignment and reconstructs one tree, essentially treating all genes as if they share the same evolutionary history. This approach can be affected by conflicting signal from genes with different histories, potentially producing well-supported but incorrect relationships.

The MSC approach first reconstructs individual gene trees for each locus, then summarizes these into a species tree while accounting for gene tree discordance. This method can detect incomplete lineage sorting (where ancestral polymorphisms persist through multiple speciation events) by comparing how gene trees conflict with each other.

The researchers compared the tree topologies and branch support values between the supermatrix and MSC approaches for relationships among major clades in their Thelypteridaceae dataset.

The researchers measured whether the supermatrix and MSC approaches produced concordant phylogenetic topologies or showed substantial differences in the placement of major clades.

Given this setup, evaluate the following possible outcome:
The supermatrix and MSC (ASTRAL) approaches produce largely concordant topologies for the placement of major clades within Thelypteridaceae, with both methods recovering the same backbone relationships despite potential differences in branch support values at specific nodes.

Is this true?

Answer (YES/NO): NO